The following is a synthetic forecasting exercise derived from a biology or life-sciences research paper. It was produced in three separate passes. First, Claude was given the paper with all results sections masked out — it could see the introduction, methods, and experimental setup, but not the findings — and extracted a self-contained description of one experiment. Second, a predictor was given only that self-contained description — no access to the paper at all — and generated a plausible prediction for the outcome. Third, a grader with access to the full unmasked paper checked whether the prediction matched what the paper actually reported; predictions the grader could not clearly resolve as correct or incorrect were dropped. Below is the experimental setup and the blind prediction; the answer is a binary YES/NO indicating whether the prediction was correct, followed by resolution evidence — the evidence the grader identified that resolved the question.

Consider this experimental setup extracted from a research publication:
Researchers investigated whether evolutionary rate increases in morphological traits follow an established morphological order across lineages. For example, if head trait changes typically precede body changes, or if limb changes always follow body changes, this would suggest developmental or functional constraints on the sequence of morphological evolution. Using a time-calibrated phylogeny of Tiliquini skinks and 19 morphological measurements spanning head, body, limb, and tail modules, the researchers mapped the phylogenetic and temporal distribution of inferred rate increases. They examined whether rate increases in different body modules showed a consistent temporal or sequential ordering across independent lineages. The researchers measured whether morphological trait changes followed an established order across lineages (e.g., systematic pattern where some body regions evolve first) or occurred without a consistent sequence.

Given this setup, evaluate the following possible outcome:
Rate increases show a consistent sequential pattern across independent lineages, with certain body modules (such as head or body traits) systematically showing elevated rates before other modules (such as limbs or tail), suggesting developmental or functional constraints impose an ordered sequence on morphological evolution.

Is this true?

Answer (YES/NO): NO